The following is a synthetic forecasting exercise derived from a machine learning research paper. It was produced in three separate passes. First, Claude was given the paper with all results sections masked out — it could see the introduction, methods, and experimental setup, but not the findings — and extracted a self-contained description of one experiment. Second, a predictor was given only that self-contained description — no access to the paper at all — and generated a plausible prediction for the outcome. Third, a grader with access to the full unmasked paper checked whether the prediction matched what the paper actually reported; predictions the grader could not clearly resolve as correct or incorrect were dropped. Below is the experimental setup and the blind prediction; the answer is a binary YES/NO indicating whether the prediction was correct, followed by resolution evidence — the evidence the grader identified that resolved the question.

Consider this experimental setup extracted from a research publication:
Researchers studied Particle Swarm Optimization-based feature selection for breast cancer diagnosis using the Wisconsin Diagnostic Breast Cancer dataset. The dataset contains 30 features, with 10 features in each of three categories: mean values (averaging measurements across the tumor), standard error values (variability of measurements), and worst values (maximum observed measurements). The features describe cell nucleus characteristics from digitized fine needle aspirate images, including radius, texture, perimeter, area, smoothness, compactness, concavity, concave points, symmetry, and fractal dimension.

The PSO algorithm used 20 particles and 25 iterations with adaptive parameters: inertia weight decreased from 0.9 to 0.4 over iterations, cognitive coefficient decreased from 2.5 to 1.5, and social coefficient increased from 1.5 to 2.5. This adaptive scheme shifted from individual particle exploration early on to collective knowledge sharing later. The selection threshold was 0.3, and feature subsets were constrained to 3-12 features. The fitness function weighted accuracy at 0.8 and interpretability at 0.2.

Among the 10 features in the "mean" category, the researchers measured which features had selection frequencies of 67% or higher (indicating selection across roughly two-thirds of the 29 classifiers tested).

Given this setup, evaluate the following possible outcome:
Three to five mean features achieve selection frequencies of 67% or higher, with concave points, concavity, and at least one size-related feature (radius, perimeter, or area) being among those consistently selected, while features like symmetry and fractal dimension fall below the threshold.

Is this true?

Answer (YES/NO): NO